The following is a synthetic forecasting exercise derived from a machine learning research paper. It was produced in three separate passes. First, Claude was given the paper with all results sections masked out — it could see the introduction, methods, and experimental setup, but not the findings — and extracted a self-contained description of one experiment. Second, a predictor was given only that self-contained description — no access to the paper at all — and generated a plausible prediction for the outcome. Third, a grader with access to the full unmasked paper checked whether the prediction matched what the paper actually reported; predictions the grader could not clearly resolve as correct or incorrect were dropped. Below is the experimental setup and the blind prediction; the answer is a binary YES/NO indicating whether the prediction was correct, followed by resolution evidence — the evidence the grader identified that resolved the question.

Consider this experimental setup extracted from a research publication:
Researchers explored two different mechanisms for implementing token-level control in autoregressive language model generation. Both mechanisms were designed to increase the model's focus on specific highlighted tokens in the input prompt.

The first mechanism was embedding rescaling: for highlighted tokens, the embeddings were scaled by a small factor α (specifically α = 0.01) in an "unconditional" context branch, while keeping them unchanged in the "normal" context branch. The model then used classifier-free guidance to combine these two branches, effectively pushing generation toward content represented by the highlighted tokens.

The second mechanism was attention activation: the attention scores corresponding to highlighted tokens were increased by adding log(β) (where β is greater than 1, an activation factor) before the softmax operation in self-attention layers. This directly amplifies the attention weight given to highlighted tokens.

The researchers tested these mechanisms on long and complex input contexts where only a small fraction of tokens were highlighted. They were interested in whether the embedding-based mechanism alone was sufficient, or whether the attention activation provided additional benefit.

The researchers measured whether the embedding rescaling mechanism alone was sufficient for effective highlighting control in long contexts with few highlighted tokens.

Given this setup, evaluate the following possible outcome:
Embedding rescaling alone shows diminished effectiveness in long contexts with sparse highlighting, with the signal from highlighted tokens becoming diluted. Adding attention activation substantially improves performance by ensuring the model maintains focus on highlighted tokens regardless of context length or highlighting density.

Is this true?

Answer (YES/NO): YES